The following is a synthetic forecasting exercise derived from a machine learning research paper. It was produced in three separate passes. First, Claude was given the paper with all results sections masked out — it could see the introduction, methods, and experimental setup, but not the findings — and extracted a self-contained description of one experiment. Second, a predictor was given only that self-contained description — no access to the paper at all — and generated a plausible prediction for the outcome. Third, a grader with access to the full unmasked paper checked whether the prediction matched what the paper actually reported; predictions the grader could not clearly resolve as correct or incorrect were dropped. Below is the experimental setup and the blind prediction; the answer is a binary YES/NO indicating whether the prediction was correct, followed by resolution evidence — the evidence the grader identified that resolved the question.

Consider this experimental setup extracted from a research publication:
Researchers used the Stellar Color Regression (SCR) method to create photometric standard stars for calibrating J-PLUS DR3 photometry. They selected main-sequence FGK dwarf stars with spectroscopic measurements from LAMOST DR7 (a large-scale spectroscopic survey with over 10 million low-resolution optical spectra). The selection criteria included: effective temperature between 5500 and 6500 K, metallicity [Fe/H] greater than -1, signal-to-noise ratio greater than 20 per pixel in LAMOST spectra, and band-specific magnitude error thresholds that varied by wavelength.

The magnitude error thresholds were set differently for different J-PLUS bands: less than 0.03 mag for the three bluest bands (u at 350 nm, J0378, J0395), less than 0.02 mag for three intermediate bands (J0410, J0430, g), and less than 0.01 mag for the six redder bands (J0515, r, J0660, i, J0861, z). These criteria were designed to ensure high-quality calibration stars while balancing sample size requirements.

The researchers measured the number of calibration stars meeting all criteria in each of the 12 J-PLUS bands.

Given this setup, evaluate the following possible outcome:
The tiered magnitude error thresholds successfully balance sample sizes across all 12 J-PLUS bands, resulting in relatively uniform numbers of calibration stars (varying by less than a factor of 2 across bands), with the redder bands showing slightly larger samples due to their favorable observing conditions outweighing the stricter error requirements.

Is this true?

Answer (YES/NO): YES